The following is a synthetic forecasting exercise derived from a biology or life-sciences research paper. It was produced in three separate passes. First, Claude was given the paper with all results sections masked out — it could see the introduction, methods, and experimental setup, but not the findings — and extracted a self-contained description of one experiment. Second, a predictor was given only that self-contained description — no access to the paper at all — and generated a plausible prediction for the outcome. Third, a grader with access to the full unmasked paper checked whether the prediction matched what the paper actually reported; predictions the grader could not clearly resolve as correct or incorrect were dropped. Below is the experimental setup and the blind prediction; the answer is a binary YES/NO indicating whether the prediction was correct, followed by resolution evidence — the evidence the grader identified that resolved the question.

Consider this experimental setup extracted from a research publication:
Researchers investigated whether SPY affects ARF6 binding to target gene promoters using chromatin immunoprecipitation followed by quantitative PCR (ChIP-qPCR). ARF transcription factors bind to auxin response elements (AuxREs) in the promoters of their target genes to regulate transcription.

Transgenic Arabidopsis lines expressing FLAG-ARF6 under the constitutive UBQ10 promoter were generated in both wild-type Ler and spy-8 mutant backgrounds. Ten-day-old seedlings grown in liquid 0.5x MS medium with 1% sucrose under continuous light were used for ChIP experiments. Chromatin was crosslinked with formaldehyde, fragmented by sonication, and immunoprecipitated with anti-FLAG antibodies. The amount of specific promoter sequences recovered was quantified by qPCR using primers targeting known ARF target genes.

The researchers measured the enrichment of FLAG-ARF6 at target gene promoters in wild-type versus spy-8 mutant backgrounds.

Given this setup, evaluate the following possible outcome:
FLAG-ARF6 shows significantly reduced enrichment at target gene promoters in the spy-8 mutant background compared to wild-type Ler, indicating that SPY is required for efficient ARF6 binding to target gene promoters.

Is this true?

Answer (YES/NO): NO